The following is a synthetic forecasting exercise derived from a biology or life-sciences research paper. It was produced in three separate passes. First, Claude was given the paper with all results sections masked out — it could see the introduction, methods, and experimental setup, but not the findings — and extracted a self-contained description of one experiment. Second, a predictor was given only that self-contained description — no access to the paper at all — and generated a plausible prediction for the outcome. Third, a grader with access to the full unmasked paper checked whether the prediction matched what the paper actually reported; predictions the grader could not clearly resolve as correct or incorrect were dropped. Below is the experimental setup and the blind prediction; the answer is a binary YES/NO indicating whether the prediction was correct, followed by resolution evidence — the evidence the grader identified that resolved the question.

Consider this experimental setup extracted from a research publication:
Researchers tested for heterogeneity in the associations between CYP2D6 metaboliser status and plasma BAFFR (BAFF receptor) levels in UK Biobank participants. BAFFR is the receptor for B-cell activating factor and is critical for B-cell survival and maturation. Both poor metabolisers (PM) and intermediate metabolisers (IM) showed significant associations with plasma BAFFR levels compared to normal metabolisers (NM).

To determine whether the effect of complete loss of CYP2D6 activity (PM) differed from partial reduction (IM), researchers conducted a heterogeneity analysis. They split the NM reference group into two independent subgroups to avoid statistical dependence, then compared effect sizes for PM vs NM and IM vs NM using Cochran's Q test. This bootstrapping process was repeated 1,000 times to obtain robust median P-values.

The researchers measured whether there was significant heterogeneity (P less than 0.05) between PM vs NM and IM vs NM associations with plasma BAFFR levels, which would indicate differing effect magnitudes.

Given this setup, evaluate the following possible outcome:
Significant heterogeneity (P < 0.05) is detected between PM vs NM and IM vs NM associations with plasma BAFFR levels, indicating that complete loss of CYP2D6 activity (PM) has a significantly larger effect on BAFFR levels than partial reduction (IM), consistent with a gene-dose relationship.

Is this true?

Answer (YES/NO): YES